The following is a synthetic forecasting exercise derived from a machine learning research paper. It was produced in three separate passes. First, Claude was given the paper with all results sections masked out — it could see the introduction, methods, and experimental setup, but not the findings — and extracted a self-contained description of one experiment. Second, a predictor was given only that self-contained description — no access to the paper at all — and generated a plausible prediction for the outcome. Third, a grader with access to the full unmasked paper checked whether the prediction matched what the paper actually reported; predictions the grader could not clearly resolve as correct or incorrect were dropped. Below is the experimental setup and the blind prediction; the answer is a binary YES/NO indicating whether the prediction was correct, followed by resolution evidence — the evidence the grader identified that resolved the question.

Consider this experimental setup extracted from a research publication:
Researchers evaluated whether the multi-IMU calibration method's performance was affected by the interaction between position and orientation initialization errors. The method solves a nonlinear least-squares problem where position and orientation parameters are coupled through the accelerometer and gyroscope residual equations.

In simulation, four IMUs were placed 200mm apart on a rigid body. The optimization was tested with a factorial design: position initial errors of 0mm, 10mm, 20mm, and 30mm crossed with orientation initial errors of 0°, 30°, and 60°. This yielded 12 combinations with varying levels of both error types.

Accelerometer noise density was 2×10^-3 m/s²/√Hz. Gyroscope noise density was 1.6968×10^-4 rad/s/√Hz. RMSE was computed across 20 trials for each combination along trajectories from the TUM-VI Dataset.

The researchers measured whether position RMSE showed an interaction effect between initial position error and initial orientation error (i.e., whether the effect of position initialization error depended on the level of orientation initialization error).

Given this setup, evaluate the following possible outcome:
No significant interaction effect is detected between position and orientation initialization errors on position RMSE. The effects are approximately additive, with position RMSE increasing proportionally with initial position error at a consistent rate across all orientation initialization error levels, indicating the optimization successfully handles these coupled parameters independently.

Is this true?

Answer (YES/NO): NO